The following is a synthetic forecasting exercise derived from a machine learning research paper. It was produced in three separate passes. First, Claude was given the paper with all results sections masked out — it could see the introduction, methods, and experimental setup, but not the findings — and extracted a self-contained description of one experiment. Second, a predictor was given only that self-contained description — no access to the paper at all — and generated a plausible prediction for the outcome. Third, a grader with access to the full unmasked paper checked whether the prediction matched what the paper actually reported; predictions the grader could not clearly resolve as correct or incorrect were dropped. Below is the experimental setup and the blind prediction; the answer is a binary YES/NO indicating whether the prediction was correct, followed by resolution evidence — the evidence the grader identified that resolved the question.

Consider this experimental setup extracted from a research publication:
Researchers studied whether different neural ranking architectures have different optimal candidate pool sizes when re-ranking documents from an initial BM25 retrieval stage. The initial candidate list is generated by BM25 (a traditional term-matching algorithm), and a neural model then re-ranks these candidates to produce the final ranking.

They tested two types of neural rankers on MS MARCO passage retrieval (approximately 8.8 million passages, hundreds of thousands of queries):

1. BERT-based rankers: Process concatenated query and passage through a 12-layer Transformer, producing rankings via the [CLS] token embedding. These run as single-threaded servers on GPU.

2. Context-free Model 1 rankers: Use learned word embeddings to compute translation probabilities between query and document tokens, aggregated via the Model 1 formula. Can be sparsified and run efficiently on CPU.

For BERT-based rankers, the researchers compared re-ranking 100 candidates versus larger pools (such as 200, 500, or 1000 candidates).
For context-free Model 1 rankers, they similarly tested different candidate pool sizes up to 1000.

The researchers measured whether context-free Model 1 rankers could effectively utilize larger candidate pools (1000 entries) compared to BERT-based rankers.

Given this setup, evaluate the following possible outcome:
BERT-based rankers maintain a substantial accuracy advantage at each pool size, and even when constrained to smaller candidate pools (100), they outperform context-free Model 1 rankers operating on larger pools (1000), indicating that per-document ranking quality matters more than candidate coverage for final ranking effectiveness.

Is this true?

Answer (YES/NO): YES